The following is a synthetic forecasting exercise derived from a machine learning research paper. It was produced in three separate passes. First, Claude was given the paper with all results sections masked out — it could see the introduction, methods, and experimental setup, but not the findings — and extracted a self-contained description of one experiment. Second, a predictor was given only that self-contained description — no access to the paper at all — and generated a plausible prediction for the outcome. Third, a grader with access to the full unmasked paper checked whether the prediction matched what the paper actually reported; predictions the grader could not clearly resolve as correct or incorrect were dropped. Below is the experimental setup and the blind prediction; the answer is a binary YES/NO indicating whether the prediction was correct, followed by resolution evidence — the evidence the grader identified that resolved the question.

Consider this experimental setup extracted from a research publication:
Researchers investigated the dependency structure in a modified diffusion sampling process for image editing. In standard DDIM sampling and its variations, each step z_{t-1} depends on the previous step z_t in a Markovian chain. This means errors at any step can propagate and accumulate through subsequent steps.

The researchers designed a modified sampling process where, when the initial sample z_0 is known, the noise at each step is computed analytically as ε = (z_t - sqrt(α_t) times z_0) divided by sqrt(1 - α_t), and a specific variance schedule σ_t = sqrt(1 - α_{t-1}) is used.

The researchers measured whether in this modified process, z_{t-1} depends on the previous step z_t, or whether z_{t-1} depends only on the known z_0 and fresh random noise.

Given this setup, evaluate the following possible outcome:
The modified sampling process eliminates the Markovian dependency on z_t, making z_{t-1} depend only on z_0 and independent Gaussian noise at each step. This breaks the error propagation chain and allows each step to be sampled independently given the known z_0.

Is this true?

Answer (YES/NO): YES